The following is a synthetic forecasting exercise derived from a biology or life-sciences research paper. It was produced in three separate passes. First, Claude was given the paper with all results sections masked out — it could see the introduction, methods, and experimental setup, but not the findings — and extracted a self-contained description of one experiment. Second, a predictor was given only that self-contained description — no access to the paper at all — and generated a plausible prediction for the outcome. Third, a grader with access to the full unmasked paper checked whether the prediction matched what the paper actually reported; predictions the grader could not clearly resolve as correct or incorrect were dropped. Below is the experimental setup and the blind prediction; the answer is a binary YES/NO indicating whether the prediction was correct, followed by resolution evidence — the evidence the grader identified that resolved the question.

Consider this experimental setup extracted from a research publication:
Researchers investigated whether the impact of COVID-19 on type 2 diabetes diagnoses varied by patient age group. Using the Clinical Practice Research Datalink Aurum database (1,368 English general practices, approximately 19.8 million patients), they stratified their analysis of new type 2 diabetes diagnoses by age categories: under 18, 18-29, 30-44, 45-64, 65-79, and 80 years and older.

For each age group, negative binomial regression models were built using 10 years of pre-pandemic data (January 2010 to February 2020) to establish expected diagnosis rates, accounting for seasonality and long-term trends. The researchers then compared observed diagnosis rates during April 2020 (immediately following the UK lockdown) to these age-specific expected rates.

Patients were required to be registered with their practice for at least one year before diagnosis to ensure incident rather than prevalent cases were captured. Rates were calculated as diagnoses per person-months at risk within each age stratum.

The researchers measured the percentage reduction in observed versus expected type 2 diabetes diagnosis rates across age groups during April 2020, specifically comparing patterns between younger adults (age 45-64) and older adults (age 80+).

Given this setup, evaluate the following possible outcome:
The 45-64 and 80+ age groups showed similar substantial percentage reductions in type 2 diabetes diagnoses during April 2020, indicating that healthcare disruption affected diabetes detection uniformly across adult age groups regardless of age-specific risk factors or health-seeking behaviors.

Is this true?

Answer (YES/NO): NO